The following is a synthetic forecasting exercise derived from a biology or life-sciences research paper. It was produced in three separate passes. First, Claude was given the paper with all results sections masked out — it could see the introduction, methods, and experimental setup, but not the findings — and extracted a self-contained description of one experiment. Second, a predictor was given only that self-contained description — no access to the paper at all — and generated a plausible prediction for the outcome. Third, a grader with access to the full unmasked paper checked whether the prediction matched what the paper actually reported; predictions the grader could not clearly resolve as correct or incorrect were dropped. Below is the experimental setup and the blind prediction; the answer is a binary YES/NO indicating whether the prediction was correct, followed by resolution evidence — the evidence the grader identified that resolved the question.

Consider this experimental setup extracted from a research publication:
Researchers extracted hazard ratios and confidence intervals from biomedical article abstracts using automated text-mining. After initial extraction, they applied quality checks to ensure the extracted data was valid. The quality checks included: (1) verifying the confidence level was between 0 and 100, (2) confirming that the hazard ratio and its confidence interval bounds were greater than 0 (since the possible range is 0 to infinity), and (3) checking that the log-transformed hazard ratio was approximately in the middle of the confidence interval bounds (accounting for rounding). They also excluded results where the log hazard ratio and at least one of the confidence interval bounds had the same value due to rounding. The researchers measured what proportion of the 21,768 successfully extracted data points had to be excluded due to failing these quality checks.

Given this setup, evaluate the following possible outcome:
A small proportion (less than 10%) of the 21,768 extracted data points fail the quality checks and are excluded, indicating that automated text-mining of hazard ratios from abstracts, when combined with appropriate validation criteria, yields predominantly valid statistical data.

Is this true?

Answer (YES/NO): YES